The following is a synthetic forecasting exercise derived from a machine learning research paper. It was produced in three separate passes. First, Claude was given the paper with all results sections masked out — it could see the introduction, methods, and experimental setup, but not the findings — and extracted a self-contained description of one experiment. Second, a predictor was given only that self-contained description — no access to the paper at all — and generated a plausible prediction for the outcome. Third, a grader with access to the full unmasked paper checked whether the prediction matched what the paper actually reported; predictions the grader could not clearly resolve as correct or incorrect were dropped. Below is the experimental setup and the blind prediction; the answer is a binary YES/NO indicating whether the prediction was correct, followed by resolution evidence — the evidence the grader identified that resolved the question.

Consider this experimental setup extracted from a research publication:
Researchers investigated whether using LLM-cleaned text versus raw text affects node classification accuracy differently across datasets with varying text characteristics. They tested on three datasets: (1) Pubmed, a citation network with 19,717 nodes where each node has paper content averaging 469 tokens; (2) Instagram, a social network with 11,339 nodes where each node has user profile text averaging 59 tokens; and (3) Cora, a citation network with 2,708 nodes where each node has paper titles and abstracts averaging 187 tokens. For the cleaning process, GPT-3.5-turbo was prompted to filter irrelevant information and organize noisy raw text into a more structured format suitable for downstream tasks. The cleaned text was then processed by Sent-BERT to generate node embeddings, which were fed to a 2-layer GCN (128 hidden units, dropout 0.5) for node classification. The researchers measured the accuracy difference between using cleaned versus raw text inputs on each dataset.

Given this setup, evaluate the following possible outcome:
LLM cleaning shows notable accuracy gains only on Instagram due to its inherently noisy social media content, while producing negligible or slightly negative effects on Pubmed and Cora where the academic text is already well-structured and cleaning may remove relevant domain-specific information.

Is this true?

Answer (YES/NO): NO